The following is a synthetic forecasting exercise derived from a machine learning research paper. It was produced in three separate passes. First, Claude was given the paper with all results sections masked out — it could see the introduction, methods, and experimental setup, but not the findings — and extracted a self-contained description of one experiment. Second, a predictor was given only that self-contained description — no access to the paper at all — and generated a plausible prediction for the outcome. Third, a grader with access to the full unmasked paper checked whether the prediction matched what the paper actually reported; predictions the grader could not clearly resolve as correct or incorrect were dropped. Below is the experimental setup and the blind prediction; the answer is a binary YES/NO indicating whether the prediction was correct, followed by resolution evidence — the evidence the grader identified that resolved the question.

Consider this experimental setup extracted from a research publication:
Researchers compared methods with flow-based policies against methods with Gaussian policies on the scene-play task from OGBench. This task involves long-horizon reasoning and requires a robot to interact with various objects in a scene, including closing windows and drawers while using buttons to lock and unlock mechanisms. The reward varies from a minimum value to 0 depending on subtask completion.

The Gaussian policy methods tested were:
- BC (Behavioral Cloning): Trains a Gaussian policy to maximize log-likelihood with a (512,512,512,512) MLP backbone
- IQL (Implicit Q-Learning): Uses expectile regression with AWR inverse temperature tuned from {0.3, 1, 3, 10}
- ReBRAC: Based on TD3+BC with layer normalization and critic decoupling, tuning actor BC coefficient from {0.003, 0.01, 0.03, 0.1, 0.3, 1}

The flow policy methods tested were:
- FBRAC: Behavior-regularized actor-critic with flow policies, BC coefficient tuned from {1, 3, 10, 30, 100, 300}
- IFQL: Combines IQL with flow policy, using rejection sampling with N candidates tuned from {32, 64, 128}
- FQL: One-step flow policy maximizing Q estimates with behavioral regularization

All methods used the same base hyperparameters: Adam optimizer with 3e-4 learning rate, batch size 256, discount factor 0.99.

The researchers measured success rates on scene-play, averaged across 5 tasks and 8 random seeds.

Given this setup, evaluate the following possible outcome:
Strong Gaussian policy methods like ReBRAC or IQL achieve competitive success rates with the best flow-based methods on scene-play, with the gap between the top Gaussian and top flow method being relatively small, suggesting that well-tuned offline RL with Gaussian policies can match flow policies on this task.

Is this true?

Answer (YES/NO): NO